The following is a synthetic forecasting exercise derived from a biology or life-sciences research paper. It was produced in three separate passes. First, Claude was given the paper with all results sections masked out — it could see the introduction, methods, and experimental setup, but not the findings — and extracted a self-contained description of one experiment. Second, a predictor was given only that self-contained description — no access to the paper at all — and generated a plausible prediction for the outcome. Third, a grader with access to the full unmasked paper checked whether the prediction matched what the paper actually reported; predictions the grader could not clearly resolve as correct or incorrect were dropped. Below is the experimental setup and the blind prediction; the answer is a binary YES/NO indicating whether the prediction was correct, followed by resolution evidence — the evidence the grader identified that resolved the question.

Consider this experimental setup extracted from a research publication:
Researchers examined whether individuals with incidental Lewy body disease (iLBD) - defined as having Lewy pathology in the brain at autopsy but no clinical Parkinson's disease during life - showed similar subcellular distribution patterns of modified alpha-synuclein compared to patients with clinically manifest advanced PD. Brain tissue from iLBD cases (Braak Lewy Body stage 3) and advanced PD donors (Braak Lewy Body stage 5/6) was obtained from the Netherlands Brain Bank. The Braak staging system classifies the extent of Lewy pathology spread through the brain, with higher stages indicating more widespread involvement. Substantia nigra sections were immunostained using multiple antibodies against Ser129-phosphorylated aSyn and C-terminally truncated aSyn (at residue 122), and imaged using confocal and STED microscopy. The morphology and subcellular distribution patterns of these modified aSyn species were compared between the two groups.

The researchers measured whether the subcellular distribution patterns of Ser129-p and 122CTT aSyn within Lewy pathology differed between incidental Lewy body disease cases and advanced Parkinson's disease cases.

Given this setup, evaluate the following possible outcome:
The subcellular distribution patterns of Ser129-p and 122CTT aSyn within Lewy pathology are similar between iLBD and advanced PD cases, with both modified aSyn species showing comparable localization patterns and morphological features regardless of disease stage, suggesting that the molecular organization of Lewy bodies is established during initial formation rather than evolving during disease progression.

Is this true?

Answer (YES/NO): YES